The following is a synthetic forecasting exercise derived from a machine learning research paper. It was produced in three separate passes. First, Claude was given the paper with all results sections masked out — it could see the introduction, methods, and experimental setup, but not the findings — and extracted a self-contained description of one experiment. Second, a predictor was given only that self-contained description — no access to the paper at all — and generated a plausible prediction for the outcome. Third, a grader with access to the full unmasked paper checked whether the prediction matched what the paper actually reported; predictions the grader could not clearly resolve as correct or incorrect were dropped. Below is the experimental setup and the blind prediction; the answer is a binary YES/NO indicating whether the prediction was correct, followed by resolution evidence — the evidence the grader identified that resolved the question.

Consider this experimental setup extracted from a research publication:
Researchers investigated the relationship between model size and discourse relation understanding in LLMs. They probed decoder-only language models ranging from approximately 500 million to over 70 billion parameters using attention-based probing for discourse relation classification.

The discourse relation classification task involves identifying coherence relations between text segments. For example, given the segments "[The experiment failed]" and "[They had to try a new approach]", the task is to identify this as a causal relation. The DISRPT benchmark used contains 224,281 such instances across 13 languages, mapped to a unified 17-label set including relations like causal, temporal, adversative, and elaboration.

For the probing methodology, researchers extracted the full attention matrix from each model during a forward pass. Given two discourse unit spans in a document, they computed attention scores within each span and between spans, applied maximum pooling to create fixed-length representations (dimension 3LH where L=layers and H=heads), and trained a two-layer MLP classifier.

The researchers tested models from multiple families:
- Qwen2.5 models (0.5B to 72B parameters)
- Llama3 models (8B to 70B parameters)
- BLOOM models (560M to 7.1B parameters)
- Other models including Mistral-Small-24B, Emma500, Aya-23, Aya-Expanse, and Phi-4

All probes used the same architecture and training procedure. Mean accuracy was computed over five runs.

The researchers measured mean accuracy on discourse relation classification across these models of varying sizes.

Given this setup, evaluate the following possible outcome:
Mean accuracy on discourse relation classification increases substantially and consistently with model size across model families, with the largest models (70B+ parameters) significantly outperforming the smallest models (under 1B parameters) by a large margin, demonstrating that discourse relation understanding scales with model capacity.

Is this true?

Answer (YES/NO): NO